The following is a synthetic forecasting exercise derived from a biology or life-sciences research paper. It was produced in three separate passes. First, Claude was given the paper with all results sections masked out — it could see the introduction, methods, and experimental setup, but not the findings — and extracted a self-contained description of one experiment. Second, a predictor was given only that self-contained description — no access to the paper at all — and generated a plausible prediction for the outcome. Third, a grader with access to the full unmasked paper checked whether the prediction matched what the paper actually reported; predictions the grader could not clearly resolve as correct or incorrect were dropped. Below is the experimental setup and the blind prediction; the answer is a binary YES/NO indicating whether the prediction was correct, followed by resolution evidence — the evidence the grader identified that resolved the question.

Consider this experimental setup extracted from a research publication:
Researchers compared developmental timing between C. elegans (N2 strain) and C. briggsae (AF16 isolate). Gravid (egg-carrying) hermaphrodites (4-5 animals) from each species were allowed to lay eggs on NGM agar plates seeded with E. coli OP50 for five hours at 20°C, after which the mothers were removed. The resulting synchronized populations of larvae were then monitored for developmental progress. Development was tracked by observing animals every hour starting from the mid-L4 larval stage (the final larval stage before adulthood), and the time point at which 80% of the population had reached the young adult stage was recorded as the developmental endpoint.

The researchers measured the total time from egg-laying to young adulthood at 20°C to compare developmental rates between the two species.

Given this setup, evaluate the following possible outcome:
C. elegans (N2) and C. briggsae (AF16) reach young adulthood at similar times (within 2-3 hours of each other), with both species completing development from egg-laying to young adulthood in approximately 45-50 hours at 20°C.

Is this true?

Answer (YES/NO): NO